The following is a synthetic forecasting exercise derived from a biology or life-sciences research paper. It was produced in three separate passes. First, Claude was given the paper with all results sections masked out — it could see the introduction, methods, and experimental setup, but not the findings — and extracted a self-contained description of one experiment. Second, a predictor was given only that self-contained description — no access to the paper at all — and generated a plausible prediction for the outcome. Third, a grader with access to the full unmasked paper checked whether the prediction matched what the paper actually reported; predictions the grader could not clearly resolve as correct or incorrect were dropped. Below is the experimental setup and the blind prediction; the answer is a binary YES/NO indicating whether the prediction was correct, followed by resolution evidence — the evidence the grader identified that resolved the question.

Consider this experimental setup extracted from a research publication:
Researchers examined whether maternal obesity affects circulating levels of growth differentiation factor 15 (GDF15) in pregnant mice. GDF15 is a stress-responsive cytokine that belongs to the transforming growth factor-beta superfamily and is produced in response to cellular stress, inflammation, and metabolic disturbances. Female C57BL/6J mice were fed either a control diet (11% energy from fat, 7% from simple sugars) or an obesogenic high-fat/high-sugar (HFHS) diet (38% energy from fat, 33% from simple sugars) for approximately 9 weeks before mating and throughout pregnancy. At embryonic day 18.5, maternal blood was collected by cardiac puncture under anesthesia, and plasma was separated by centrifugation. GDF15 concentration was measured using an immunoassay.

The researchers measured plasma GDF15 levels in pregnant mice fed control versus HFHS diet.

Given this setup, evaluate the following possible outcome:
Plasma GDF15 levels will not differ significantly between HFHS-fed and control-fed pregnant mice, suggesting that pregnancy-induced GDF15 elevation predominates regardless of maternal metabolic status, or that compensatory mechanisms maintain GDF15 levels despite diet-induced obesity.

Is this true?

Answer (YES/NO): NO